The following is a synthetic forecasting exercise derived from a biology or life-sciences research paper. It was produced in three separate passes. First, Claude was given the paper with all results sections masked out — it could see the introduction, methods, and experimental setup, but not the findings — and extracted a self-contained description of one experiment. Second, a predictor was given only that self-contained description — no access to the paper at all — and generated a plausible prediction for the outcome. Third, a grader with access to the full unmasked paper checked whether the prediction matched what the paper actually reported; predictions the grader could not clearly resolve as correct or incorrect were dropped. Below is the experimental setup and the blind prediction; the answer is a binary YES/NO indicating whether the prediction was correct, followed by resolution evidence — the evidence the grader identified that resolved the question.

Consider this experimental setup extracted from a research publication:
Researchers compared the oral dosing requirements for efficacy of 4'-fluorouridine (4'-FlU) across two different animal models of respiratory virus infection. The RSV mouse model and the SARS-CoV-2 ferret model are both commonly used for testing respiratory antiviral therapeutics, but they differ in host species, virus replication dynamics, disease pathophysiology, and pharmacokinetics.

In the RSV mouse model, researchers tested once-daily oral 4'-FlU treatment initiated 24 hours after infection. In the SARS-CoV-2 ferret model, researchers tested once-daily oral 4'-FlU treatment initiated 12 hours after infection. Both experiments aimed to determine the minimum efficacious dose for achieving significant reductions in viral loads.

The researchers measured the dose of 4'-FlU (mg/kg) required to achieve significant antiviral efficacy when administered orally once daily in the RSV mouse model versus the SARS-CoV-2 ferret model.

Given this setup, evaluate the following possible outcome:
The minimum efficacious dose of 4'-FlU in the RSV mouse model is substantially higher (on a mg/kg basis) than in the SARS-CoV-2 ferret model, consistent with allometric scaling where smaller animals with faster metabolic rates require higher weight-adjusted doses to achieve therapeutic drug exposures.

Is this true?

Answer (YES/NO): NO